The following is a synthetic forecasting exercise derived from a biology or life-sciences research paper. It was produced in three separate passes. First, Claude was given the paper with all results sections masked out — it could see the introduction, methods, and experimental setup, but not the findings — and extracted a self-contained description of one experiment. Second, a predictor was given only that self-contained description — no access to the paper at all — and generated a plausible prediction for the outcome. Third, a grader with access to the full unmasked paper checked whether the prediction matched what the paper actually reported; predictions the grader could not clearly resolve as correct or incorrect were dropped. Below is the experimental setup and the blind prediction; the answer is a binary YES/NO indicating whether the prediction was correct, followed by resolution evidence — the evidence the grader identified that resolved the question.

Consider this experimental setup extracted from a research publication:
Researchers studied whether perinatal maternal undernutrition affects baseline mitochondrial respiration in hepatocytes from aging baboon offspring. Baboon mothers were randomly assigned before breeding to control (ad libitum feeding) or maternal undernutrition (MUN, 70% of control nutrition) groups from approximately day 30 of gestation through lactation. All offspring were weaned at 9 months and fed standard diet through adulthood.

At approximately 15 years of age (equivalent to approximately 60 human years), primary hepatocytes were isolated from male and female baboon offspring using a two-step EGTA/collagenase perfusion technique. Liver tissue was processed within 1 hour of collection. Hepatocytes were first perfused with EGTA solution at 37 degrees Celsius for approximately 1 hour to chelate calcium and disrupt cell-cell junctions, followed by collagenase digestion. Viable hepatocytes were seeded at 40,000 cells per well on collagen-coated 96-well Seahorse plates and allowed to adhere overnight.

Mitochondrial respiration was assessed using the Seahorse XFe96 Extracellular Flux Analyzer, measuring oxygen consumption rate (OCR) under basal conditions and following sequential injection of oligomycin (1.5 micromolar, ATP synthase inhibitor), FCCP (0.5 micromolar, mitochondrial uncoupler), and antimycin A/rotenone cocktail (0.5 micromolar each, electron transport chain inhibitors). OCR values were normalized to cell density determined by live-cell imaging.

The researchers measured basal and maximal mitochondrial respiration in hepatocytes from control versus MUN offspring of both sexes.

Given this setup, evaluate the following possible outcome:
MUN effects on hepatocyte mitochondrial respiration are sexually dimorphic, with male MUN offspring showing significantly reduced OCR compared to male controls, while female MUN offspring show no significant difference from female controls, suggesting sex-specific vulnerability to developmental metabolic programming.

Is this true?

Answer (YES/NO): NO